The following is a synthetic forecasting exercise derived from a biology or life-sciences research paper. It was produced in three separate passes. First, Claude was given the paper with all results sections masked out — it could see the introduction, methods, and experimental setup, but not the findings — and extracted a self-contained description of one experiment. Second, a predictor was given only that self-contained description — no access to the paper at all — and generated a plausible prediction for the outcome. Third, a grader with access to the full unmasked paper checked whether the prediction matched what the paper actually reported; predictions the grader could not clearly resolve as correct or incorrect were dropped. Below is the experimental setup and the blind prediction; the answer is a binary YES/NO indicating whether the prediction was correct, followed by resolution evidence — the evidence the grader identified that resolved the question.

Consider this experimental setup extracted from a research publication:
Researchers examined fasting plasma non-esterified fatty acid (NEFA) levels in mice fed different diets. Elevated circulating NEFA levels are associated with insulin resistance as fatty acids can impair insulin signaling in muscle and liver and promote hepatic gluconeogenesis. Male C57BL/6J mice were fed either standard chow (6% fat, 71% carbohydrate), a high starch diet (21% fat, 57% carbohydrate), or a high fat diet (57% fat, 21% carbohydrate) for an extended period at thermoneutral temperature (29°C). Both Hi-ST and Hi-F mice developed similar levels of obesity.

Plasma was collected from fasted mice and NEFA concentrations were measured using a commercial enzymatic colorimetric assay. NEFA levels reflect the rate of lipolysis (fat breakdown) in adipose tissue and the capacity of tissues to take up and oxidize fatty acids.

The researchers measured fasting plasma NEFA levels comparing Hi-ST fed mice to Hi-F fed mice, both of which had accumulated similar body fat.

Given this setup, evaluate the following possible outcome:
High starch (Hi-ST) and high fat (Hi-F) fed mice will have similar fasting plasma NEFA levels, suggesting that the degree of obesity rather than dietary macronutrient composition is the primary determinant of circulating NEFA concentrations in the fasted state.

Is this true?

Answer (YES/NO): NO